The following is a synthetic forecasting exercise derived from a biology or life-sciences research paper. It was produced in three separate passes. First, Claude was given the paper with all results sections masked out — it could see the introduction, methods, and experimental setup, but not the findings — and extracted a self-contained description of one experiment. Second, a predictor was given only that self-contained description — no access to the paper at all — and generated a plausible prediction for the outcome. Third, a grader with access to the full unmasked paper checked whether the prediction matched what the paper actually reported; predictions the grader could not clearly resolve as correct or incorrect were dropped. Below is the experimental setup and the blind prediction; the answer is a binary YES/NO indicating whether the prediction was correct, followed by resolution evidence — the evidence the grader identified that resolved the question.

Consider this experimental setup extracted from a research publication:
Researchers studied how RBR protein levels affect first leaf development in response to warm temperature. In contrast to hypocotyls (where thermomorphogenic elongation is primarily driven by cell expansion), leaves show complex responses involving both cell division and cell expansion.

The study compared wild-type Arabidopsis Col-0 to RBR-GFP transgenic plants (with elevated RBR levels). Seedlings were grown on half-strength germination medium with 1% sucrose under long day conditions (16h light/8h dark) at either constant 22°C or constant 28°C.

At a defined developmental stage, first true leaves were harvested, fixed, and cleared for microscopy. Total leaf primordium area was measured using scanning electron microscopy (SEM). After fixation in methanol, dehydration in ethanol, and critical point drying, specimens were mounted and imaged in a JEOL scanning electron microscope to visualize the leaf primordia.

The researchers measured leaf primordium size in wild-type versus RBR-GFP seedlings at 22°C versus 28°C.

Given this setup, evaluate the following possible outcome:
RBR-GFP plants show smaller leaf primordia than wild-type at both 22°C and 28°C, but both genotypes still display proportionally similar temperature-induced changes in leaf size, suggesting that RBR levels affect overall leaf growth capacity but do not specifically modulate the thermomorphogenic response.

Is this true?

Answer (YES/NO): NO